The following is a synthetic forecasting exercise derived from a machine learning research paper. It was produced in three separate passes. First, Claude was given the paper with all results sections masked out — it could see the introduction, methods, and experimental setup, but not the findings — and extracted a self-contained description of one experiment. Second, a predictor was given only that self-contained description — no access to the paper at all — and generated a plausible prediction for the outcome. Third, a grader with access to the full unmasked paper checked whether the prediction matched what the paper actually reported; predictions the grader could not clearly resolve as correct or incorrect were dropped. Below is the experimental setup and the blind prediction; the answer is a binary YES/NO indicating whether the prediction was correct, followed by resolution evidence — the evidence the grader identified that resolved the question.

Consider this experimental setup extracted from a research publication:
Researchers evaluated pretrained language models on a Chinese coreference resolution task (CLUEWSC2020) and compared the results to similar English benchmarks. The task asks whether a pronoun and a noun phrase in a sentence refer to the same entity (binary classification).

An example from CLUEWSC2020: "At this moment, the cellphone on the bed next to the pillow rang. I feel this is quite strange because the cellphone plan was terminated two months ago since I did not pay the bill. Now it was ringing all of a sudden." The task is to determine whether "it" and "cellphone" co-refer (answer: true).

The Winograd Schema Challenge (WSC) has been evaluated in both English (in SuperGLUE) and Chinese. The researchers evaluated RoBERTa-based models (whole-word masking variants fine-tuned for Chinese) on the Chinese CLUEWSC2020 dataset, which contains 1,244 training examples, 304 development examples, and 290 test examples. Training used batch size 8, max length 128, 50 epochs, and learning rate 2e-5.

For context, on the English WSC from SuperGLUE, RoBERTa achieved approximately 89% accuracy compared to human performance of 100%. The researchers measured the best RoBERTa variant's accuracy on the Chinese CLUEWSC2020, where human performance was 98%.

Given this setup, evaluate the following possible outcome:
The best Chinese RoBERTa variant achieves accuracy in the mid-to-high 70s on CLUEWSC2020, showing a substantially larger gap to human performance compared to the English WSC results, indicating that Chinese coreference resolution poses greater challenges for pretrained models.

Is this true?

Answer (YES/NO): NO